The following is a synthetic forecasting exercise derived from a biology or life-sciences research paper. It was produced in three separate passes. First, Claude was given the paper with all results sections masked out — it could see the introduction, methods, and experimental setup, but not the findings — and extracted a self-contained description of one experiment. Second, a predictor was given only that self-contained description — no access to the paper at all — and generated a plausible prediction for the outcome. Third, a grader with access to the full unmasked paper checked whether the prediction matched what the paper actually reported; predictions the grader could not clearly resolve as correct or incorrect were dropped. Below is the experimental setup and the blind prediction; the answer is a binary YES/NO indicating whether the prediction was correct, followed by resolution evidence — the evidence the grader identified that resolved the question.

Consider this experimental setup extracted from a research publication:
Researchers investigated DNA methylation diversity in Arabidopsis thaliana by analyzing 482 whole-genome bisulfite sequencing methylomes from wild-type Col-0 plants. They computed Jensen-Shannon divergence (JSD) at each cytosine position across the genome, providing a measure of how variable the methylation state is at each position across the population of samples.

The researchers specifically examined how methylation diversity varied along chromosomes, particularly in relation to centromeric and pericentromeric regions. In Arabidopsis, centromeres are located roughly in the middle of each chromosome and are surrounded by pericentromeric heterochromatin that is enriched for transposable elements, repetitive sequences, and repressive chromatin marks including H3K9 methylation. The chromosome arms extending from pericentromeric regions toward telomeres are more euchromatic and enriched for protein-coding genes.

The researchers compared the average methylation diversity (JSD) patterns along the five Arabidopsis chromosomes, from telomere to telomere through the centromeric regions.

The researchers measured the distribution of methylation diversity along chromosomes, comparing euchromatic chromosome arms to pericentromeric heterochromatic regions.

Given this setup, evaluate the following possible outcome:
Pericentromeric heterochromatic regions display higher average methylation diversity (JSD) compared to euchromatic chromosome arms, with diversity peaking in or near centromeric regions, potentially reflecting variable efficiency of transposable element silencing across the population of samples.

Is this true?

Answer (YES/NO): YES